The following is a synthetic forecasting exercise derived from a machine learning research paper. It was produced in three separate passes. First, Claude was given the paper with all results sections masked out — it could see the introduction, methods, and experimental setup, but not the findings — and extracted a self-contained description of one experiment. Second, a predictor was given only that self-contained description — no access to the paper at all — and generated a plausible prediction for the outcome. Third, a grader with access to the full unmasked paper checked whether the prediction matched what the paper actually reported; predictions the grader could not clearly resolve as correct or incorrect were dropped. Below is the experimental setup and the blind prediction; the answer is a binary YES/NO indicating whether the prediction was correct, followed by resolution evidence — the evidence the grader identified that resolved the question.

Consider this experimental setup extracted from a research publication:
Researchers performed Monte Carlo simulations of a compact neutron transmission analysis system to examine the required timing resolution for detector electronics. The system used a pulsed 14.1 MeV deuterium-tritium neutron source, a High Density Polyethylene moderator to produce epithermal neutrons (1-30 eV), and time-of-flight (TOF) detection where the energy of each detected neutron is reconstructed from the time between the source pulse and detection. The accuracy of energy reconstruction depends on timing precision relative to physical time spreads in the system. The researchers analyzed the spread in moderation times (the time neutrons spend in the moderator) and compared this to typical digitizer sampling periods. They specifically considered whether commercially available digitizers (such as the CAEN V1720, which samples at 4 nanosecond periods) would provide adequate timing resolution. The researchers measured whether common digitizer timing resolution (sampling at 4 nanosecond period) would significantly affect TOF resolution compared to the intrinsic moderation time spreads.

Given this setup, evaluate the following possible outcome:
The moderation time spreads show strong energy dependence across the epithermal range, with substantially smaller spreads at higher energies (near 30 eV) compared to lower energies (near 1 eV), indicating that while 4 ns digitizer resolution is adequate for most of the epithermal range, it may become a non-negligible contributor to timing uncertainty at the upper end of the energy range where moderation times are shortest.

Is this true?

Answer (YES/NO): NO